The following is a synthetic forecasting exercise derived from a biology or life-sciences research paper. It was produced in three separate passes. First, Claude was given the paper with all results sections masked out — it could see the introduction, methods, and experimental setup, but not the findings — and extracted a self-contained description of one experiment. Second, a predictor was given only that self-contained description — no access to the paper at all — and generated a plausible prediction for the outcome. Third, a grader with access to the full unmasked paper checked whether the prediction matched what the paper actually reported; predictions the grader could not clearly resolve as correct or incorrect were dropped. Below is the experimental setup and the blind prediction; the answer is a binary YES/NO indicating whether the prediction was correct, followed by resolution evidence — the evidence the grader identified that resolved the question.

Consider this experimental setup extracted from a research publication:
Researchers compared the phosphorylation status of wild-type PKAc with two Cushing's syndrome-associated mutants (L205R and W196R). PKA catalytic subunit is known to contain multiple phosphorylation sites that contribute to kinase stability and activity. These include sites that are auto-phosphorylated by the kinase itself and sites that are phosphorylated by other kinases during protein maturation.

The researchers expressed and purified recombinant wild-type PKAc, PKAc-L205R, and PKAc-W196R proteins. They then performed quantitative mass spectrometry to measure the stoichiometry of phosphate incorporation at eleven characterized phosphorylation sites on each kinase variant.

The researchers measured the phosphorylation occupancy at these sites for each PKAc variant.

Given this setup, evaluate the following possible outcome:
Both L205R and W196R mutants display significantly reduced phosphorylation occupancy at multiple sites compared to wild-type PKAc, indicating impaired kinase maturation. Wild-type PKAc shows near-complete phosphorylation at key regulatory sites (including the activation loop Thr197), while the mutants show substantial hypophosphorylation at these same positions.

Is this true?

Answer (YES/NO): NO